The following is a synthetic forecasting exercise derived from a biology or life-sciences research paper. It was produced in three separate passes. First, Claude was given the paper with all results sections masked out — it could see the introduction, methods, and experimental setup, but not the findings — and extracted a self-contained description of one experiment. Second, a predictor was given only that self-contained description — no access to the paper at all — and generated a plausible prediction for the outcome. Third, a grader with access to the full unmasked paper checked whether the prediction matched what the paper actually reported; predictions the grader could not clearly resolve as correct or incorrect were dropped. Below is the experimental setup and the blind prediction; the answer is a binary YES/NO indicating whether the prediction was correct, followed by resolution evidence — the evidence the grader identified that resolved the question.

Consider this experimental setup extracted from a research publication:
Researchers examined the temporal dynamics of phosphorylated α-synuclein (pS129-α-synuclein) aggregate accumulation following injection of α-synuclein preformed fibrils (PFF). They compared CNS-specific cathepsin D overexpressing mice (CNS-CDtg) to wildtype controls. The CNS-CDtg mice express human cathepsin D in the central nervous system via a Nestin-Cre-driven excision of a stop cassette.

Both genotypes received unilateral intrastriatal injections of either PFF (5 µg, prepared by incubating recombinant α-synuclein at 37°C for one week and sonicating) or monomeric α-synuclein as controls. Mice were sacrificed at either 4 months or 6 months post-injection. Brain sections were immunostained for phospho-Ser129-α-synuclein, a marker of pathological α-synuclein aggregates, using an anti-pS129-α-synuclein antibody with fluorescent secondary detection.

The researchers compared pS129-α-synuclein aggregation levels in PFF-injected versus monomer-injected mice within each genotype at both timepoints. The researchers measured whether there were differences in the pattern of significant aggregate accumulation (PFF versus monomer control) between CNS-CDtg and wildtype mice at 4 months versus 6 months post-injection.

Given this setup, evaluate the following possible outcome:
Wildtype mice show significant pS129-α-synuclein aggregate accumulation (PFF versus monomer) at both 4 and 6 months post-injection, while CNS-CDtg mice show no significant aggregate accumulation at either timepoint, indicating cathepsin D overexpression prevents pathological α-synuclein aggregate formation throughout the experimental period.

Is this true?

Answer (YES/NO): NO